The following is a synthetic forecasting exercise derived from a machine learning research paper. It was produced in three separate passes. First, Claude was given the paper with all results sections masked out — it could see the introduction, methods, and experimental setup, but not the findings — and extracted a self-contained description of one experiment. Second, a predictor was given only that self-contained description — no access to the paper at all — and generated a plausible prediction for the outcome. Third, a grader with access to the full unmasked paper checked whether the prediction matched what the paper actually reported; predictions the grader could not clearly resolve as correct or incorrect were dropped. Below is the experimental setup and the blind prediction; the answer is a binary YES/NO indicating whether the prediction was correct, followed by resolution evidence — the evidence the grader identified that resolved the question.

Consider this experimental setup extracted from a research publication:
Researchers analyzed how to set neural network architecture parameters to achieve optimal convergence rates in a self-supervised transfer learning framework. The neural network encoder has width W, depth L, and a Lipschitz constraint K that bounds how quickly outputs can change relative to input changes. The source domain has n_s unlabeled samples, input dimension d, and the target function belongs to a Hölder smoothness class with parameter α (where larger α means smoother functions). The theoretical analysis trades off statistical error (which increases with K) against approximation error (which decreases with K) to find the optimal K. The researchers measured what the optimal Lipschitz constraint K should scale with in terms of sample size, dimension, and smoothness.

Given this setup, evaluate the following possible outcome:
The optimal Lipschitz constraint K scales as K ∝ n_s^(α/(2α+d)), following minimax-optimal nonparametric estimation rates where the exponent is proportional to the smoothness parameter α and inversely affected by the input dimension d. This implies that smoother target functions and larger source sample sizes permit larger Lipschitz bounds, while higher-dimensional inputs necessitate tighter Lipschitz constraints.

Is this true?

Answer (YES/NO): NO